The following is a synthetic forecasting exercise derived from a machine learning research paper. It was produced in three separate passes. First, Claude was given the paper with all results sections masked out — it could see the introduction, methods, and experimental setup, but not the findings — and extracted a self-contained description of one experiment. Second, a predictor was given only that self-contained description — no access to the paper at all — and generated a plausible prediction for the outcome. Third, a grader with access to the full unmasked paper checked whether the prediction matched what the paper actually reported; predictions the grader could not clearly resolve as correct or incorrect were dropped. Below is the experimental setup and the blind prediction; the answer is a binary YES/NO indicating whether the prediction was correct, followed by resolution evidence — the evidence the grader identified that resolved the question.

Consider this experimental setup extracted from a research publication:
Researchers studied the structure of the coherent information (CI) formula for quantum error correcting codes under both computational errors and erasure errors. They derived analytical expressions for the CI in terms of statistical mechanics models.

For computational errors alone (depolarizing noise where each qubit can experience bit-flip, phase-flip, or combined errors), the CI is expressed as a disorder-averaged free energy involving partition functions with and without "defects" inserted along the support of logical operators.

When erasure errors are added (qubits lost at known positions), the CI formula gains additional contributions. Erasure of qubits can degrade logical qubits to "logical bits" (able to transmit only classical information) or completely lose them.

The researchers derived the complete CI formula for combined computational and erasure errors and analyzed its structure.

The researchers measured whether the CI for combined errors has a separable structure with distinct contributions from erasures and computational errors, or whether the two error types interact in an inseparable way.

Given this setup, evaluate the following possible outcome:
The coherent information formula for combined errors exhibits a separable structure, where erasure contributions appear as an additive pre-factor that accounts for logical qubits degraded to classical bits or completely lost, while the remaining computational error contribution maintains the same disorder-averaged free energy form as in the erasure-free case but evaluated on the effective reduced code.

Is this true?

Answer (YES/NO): YES